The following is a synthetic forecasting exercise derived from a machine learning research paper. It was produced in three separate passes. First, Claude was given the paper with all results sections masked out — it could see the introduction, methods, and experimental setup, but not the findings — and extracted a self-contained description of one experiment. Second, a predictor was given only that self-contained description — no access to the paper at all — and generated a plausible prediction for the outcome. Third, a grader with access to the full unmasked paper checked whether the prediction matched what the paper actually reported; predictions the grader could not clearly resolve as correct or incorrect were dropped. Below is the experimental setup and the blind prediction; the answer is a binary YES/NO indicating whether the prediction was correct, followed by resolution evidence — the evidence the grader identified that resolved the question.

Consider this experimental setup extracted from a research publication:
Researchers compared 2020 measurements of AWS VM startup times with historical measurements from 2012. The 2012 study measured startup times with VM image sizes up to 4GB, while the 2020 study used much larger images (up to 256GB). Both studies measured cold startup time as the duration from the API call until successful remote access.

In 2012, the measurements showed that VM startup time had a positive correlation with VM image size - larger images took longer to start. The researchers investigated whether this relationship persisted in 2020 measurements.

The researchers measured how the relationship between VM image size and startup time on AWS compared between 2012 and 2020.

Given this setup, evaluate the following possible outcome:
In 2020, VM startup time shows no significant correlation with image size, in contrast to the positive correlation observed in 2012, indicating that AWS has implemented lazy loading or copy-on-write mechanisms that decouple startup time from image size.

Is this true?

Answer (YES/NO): YES